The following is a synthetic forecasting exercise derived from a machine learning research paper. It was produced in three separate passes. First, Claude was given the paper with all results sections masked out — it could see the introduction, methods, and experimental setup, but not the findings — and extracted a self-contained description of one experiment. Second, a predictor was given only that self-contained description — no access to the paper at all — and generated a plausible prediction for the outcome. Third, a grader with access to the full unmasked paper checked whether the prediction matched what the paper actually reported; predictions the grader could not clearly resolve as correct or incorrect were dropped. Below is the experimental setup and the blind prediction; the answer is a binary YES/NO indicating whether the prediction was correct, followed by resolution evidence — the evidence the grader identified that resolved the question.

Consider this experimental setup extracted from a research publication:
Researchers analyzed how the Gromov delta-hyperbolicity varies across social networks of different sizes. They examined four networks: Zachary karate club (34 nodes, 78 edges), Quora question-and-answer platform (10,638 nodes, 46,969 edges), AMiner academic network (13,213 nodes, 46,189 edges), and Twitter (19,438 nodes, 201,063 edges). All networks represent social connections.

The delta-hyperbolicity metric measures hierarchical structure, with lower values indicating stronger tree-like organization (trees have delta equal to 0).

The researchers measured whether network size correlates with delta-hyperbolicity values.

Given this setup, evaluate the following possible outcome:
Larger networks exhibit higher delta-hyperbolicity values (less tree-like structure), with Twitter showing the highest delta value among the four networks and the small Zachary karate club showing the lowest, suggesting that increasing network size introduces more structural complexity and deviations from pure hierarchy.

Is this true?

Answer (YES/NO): NO